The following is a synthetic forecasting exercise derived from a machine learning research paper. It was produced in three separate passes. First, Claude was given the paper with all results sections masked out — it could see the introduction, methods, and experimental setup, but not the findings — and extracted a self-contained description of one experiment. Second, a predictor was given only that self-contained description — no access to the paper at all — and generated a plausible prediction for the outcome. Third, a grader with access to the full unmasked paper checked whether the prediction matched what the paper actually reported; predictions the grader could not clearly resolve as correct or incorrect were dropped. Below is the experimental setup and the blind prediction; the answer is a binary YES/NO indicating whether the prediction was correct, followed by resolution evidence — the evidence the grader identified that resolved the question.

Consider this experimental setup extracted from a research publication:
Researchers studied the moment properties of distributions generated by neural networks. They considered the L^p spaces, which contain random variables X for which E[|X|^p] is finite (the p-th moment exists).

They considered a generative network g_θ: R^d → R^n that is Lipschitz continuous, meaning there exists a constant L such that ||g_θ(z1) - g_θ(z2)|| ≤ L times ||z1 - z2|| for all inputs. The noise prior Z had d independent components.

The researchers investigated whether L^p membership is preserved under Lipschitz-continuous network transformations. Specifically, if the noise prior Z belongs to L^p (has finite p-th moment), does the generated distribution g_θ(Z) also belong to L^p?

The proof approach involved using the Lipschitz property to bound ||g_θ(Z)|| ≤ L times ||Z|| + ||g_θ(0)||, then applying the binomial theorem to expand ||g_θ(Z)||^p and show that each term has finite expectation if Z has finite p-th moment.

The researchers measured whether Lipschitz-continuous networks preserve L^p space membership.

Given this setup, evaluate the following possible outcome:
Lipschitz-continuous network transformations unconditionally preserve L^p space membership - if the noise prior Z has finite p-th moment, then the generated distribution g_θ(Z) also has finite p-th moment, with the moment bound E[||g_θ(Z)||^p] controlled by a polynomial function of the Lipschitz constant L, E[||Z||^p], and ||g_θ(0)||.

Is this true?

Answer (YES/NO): YES